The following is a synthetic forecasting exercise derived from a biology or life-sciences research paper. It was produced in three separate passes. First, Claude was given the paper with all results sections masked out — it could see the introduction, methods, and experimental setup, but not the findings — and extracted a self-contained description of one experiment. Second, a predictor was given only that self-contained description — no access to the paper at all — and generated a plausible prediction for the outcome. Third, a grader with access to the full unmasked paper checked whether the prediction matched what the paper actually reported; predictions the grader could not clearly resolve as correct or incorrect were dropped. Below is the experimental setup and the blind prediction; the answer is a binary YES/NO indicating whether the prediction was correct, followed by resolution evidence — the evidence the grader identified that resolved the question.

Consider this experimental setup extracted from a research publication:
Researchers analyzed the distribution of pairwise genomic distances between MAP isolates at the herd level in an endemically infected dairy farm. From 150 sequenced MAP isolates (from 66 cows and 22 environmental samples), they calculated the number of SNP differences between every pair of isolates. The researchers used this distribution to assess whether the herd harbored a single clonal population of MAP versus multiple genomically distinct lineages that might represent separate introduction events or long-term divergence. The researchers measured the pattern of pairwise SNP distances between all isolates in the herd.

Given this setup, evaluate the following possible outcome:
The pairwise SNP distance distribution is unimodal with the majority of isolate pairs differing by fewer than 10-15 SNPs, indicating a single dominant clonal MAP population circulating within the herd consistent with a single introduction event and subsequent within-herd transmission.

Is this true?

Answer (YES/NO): NO